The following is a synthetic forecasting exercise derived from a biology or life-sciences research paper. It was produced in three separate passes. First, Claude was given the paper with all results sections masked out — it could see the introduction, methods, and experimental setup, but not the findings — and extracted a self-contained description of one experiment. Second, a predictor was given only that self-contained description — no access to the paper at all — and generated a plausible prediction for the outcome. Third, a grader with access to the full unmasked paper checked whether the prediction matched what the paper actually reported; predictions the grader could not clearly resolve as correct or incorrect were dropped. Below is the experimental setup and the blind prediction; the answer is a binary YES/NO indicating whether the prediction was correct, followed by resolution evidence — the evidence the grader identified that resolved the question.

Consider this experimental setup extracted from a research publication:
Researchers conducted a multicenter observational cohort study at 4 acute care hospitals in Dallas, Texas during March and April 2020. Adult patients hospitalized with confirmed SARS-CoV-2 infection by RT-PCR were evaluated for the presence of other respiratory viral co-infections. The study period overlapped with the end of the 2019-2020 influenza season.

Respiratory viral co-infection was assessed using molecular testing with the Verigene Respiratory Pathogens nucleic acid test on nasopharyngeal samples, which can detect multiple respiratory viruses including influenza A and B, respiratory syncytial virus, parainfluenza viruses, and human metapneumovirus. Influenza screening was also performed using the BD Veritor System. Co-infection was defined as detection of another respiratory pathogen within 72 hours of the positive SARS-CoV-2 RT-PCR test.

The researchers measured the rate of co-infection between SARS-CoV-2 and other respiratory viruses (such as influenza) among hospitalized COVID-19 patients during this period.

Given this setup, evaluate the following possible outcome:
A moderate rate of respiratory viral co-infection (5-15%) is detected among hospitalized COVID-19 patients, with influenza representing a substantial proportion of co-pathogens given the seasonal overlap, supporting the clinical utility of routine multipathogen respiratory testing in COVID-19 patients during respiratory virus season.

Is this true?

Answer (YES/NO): NO